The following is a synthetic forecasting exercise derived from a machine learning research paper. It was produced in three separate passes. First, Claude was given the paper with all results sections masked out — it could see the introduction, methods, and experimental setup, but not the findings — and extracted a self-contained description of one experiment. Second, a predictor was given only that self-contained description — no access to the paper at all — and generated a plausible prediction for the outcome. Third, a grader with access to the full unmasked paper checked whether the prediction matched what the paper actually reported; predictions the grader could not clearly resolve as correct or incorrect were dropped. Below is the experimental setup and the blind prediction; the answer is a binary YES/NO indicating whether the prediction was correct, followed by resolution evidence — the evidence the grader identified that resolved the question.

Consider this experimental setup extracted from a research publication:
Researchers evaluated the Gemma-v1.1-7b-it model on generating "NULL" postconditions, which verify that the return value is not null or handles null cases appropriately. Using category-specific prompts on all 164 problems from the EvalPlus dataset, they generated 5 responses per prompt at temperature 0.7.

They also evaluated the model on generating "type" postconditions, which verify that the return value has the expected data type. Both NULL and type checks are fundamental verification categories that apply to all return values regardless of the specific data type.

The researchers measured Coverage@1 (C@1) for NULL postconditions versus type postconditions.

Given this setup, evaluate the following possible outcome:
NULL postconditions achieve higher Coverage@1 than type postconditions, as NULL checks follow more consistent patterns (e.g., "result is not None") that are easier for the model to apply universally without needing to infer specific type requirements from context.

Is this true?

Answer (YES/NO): NO